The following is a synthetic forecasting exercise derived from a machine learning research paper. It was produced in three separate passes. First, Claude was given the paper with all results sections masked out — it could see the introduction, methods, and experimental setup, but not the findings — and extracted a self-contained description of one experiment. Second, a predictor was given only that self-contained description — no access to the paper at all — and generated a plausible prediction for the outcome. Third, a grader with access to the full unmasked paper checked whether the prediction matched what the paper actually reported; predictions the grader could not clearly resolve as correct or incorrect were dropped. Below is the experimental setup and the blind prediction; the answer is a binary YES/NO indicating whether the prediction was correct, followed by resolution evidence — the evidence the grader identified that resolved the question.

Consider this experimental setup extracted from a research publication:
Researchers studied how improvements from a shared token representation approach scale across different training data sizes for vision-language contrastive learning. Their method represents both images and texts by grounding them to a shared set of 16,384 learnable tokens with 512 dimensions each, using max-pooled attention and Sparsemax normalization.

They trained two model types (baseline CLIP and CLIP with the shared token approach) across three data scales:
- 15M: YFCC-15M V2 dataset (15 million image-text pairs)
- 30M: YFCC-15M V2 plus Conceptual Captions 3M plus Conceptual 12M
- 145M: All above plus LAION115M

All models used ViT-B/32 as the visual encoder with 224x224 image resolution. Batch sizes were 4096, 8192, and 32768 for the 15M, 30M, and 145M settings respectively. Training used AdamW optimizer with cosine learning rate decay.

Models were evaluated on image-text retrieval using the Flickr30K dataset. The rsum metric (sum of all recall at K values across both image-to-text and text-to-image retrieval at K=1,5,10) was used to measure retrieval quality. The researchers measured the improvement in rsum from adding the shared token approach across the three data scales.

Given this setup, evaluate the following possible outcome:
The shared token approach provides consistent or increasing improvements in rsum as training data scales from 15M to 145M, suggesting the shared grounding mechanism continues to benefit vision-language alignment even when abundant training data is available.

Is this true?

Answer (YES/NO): NO